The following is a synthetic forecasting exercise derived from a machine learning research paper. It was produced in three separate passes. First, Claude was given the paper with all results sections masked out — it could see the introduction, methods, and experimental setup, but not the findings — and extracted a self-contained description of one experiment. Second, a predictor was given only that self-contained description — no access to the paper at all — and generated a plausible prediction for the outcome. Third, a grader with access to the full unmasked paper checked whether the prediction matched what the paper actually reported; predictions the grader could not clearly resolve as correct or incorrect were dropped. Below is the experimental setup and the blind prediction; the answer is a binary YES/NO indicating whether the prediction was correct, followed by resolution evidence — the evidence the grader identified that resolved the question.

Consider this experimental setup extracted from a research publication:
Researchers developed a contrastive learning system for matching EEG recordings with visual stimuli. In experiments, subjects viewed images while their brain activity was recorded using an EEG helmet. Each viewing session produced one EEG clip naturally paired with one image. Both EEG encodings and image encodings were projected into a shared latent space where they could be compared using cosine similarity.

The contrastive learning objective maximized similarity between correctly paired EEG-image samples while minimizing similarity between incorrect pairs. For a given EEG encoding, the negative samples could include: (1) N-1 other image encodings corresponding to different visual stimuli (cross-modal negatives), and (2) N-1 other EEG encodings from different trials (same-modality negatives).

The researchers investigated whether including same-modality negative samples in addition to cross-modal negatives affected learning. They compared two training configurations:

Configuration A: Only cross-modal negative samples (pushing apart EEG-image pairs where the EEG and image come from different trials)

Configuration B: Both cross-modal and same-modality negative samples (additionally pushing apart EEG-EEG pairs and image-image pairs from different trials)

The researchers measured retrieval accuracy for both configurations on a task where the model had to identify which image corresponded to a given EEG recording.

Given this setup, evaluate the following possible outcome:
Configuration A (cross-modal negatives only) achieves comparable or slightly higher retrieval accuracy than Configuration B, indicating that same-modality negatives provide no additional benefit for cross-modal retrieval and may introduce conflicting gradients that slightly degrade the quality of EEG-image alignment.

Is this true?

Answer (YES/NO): NO